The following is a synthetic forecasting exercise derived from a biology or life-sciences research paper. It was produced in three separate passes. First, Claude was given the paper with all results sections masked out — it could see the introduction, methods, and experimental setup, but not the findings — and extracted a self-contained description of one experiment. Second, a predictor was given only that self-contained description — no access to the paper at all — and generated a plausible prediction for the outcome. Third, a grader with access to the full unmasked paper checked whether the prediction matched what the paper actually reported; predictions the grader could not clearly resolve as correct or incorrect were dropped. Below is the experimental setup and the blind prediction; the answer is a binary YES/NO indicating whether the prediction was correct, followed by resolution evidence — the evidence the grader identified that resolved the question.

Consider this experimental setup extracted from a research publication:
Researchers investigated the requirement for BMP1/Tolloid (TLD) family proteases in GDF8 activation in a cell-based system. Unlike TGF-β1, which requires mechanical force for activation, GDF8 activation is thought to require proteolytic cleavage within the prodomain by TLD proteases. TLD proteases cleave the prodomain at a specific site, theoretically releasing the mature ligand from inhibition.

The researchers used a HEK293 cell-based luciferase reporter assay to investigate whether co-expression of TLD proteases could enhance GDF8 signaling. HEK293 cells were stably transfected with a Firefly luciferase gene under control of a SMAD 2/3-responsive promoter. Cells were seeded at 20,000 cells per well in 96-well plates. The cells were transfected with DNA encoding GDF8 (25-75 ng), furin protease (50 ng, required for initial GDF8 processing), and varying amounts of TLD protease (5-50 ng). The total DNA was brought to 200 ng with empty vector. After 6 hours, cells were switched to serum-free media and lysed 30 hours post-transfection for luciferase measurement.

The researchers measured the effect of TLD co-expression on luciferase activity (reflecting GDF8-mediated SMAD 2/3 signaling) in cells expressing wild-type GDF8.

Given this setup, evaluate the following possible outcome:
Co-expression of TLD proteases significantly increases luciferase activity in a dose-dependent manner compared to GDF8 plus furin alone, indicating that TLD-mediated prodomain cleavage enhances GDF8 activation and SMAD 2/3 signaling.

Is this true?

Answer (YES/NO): YES